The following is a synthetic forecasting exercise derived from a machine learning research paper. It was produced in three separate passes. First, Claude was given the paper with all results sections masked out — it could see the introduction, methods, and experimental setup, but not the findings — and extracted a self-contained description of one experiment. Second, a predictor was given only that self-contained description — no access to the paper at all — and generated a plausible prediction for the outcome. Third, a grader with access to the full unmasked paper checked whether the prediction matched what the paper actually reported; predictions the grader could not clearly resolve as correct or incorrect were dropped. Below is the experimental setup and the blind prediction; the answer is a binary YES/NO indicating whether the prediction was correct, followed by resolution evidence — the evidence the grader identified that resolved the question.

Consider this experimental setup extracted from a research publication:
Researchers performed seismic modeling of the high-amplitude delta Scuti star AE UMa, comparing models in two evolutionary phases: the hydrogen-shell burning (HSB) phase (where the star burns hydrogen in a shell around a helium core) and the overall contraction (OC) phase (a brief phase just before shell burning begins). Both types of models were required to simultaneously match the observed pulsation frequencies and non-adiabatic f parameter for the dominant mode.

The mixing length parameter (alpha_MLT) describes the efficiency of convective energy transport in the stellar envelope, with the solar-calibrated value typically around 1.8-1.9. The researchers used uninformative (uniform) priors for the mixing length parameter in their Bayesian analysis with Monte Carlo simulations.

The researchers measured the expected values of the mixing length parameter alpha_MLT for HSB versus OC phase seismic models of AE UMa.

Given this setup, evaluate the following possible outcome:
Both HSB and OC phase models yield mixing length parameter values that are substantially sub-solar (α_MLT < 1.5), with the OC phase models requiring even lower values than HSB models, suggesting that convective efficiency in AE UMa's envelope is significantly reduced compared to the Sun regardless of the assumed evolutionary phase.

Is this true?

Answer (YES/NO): YES